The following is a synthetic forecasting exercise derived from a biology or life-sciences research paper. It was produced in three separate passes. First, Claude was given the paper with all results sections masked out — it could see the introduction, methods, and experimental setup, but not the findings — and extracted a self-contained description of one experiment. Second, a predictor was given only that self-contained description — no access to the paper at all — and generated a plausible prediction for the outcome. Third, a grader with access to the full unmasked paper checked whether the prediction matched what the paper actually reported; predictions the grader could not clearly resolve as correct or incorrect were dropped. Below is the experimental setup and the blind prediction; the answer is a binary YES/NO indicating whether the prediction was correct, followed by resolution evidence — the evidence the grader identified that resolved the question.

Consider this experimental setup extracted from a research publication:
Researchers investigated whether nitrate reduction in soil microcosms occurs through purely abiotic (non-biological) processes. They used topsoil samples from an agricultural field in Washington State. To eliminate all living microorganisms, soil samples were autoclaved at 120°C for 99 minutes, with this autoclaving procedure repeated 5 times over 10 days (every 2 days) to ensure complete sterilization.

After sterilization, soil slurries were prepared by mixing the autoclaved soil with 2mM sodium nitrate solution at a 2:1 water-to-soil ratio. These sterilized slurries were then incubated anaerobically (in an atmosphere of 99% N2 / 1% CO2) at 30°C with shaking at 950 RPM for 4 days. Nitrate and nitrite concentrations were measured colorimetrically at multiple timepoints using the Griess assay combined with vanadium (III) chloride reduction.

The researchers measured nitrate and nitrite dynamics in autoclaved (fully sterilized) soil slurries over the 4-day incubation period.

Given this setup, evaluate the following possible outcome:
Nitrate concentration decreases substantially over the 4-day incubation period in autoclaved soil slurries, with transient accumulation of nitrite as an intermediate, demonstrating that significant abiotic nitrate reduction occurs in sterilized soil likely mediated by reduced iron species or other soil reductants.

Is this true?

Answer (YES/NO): NO